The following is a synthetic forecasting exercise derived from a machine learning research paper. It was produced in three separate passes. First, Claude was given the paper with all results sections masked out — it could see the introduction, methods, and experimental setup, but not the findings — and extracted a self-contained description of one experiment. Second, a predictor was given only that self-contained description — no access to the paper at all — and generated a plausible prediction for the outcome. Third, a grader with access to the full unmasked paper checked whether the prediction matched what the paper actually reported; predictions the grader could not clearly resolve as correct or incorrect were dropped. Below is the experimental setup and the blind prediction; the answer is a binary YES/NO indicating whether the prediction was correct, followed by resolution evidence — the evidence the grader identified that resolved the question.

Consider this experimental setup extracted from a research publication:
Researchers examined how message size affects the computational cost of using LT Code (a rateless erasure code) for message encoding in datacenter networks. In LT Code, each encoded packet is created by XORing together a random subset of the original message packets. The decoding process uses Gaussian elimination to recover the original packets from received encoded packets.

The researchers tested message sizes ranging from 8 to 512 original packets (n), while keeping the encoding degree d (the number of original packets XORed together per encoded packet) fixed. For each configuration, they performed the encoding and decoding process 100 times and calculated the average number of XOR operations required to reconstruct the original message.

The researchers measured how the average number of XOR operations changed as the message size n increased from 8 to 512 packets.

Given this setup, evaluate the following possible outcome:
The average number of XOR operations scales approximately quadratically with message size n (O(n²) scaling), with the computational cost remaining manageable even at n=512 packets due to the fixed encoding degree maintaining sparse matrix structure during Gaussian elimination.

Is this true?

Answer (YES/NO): YES